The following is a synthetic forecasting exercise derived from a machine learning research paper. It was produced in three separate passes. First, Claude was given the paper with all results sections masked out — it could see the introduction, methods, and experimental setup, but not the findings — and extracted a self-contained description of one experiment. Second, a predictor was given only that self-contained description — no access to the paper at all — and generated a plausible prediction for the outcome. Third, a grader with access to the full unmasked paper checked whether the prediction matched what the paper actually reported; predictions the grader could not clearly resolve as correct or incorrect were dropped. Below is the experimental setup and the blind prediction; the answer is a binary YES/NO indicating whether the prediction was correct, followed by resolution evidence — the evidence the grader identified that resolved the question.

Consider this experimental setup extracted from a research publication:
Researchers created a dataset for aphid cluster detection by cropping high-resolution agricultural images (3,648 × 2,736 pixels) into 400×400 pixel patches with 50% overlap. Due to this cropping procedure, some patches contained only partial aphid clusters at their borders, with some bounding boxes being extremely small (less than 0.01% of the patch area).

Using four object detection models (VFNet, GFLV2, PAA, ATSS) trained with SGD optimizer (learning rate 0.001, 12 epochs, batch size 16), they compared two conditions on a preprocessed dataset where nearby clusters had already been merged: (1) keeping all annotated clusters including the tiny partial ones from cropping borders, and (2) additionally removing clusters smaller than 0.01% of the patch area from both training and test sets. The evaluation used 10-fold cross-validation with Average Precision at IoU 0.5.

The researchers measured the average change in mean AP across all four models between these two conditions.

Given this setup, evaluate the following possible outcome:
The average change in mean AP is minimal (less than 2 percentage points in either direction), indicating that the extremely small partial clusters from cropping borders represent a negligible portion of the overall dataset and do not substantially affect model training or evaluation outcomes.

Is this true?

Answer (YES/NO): NO